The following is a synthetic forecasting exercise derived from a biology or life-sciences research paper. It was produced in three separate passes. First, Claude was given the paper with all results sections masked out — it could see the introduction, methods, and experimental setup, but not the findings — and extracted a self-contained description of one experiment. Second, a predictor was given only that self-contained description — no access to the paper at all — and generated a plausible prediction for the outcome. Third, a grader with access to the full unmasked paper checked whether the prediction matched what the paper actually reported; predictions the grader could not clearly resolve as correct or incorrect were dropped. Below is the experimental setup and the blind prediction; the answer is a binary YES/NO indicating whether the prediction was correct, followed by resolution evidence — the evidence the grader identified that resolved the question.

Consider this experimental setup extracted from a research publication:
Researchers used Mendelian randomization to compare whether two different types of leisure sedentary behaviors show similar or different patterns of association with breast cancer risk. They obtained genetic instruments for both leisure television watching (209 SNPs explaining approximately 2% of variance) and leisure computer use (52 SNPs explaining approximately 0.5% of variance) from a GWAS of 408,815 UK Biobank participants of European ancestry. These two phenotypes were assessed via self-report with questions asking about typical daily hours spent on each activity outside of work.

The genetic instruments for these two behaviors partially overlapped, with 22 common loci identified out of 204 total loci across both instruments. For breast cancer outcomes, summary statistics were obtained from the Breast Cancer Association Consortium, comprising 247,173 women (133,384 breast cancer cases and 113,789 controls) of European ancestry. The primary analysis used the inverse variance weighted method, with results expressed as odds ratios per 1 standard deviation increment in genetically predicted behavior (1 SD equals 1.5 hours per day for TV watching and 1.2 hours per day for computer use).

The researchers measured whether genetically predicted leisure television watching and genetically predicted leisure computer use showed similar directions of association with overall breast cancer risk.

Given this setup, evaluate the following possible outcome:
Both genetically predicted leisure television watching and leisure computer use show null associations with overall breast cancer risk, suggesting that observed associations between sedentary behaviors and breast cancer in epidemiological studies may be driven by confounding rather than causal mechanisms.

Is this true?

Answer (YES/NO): NO